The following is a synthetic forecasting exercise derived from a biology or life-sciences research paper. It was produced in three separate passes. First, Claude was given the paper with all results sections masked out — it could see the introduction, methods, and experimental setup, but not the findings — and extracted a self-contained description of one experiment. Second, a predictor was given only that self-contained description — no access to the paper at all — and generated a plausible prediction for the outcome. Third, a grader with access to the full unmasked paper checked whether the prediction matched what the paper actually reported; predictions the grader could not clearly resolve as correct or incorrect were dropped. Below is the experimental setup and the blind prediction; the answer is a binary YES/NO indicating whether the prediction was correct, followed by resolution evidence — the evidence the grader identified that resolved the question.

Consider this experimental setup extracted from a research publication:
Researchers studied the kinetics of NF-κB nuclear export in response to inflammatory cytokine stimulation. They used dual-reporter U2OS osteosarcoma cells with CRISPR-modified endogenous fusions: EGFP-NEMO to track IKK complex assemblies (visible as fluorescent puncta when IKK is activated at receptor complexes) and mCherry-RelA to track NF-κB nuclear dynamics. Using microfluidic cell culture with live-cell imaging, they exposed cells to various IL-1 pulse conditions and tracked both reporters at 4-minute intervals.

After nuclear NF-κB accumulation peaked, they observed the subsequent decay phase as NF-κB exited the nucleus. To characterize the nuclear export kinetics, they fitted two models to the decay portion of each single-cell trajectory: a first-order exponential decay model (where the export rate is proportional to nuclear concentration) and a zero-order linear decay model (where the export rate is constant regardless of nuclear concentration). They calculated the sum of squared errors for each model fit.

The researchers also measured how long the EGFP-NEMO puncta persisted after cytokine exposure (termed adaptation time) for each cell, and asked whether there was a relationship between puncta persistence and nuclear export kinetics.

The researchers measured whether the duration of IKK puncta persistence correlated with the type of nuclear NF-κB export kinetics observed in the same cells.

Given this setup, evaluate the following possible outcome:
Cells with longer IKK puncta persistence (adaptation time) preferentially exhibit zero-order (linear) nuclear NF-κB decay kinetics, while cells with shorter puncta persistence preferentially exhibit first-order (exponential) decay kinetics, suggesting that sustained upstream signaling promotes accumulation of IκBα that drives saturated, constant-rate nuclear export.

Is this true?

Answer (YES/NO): NO